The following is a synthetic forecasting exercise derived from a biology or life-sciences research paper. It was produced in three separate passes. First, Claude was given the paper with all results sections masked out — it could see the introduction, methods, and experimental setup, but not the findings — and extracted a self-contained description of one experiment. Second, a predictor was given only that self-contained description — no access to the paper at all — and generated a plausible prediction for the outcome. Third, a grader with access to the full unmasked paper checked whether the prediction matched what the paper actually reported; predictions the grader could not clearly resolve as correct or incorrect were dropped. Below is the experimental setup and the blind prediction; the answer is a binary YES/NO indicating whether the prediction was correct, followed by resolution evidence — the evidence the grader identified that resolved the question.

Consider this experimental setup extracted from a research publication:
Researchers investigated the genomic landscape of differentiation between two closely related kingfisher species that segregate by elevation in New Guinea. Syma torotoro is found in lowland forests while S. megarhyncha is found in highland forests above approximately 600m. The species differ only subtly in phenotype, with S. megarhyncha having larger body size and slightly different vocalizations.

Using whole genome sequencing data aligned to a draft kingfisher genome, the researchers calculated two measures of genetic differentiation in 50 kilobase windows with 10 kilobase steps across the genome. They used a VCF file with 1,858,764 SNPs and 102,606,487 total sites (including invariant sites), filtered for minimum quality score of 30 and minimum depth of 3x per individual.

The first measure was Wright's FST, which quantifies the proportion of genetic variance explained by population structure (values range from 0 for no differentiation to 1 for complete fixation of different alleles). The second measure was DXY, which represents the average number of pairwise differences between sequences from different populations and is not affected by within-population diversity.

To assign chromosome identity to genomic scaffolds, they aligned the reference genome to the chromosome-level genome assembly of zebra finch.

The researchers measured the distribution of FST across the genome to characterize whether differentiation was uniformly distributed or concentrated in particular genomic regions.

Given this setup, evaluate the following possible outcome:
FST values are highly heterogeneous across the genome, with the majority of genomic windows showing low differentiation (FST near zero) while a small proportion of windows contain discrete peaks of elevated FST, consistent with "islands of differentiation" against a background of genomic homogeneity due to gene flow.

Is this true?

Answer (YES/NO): YES